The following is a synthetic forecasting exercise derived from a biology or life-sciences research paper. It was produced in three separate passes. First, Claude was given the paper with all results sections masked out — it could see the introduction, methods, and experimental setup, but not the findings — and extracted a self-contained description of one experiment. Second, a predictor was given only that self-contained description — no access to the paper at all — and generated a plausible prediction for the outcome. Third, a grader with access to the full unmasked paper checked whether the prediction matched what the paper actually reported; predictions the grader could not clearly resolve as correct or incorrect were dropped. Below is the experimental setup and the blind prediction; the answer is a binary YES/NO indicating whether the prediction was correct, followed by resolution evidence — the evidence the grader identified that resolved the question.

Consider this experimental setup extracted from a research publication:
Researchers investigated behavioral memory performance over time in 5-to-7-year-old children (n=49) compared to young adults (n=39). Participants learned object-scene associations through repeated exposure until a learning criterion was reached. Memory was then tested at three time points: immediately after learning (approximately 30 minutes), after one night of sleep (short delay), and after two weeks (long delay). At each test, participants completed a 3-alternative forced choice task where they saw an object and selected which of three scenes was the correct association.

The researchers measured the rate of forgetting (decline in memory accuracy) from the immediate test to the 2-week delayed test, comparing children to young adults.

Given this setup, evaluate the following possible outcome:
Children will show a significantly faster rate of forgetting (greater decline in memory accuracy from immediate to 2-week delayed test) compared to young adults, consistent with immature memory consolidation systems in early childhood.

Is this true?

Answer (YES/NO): YES